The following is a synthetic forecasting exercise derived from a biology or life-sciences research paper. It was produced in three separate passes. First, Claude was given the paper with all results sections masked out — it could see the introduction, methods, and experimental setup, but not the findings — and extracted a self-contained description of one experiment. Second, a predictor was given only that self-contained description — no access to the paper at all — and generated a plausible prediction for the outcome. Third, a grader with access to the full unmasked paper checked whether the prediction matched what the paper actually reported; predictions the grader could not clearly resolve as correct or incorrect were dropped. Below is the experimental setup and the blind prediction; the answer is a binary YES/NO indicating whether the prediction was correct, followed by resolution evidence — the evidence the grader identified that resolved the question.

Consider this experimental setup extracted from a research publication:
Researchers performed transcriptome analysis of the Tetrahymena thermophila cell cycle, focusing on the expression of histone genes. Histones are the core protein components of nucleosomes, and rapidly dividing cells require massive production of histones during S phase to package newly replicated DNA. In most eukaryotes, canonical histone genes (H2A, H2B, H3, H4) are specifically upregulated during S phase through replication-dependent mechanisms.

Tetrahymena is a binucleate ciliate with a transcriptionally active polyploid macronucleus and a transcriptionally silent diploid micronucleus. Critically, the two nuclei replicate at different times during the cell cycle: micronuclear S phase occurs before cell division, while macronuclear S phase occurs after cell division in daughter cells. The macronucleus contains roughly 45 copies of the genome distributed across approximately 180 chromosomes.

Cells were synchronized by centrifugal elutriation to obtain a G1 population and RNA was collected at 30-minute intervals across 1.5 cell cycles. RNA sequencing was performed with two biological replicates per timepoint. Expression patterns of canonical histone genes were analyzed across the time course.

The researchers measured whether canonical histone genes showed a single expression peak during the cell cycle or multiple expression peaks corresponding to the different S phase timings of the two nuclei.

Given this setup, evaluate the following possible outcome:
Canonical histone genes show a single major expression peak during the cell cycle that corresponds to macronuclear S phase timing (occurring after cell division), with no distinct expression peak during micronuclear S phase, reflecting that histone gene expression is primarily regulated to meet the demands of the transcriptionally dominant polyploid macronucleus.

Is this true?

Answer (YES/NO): YES